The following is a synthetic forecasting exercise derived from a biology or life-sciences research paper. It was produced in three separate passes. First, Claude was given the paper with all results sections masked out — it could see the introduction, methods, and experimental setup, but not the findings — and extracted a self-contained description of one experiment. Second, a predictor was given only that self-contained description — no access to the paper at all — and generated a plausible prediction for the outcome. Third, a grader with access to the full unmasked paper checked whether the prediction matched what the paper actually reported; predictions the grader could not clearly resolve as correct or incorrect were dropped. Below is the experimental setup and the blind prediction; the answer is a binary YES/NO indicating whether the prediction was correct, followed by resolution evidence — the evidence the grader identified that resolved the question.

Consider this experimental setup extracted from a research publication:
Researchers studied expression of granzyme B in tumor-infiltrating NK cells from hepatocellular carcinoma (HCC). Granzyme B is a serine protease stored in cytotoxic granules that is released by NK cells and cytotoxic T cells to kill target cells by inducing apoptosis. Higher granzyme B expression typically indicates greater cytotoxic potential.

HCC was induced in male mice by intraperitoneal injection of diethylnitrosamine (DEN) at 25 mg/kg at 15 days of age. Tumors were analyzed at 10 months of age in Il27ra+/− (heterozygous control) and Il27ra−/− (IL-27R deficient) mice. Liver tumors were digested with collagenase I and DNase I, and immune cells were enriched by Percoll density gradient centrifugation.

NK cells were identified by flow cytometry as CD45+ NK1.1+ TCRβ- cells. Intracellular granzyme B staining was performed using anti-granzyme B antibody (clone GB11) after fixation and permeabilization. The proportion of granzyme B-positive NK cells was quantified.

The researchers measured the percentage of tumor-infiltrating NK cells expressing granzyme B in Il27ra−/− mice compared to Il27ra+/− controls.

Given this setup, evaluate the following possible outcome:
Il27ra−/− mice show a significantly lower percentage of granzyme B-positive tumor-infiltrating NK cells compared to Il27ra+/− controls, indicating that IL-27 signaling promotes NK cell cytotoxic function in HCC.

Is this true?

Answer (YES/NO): NO